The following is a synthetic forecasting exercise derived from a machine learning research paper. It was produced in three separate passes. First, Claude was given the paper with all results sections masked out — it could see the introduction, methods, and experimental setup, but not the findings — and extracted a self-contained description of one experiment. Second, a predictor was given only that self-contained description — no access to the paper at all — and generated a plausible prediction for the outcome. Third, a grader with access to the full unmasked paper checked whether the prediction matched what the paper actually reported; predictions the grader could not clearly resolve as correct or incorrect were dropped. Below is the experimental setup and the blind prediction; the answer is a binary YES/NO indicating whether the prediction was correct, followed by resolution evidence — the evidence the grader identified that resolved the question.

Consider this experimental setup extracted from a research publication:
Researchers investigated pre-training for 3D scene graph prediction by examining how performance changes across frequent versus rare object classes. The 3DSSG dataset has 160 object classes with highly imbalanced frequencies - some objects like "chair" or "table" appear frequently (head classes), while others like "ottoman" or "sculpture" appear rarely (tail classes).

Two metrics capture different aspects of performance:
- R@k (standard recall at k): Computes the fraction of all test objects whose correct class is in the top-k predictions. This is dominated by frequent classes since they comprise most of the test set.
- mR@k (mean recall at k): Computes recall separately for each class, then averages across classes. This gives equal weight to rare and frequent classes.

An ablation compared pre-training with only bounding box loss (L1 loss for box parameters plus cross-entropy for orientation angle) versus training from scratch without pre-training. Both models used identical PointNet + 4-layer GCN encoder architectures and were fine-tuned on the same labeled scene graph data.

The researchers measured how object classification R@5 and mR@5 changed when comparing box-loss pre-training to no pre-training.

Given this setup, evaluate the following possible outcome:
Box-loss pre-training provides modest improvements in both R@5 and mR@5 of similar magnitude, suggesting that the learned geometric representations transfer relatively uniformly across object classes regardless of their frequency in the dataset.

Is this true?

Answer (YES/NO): NO